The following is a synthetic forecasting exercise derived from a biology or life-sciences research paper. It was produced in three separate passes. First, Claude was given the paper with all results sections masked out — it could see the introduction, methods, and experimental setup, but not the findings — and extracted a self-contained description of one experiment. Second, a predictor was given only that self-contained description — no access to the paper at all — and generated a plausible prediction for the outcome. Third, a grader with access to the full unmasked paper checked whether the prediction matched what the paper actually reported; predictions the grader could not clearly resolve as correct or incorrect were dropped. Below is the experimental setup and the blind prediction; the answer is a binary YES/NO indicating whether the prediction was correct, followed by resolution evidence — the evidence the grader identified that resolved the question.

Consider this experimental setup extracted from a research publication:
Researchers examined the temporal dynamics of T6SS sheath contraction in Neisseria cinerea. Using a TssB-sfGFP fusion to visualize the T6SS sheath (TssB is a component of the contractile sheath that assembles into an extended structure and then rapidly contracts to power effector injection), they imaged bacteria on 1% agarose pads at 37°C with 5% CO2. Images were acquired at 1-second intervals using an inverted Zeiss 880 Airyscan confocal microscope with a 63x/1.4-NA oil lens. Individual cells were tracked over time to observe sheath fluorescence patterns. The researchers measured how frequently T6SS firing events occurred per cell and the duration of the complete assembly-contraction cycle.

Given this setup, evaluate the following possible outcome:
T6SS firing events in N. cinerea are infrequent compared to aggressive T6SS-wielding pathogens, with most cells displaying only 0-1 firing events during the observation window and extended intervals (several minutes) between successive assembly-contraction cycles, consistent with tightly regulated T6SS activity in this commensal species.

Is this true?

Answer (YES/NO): NO